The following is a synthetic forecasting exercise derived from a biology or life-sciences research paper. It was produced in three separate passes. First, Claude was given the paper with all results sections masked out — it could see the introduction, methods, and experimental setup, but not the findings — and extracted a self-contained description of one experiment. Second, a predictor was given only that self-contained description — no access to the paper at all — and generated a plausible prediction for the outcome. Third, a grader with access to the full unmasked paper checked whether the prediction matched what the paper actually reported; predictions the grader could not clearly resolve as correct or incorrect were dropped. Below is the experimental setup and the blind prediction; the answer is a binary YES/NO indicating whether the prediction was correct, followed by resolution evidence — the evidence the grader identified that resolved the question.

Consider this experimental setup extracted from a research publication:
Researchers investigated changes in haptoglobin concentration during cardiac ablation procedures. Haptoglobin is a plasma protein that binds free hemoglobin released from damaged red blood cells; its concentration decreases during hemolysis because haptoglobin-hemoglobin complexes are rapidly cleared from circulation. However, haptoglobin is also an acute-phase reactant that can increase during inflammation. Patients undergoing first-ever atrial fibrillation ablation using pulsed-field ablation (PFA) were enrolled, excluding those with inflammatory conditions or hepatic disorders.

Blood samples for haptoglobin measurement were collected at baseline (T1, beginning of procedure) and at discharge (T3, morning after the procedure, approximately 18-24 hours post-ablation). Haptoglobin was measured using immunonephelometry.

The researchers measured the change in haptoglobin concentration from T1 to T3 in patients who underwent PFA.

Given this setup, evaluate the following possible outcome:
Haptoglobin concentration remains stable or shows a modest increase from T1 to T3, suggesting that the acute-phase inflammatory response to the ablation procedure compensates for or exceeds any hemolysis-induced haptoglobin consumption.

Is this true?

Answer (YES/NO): NO